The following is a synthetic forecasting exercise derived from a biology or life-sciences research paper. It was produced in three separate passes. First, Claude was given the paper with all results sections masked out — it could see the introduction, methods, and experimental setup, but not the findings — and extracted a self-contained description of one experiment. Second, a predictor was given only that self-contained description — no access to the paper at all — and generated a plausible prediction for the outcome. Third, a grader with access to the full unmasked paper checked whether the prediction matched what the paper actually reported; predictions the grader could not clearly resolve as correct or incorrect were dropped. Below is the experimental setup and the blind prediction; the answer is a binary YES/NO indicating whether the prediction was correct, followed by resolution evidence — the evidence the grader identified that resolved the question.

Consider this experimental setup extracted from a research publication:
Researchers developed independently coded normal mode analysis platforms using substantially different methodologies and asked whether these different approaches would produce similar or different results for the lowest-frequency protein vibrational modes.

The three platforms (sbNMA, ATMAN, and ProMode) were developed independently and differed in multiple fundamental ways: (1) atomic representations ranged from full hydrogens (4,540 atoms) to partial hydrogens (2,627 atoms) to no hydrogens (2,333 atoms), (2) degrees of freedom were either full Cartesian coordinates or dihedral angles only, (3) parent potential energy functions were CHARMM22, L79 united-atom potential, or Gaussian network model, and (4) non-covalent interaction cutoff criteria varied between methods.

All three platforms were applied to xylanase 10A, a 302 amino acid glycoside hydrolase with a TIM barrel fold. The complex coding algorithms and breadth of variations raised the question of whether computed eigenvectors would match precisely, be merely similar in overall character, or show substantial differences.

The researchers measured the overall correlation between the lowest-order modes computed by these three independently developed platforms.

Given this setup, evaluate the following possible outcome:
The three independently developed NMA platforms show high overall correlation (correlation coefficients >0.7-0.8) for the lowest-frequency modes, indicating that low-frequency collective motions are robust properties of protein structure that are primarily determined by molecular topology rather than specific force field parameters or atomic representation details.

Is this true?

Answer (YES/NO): YES